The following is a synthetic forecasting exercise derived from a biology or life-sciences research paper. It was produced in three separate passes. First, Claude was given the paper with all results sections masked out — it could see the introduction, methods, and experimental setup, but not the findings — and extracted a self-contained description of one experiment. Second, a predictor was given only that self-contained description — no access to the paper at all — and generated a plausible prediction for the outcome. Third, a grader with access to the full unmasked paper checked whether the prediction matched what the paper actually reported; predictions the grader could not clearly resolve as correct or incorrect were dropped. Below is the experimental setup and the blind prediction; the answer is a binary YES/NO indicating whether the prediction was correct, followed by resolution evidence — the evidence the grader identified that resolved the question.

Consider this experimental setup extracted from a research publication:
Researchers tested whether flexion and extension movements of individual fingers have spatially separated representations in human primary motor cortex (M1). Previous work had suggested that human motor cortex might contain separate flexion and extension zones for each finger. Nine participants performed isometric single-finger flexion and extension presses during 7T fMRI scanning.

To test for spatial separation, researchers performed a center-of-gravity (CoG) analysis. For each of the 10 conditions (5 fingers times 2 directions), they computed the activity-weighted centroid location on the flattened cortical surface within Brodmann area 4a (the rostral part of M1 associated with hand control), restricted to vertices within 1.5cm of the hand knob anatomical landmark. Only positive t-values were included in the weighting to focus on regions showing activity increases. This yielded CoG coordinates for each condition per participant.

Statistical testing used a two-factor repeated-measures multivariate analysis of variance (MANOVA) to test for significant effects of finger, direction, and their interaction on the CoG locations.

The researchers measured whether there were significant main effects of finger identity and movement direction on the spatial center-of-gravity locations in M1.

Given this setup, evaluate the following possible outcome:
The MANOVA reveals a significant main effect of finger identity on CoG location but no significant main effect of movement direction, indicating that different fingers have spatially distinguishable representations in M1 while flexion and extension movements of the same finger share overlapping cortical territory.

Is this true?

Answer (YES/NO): YES